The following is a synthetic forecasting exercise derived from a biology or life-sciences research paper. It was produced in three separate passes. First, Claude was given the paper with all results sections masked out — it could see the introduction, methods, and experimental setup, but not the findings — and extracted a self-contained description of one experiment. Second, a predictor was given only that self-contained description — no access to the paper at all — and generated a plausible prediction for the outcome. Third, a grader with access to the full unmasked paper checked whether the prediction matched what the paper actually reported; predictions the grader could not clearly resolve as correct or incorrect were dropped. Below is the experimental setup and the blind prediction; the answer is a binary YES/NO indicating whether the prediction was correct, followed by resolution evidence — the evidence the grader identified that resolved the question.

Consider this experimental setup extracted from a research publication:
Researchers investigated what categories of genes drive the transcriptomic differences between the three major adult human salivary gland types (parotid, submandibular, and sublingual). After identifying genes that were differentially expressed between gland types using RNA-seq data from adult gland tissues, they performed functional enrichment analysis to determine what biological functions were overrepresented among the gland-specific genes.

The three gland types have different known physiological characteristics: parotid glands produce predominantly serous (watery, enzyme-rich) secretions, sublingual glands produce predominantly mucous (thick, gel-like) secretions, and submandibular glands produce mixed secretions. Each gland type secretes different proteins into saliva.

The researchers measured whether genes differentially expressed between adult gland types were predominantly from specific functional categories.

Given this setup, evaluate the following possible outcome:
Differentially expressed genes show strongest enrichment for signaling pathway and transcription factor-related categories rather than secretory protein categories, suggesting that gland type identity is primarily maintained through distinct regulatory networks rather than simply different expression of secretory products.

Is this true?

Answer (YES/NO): NO